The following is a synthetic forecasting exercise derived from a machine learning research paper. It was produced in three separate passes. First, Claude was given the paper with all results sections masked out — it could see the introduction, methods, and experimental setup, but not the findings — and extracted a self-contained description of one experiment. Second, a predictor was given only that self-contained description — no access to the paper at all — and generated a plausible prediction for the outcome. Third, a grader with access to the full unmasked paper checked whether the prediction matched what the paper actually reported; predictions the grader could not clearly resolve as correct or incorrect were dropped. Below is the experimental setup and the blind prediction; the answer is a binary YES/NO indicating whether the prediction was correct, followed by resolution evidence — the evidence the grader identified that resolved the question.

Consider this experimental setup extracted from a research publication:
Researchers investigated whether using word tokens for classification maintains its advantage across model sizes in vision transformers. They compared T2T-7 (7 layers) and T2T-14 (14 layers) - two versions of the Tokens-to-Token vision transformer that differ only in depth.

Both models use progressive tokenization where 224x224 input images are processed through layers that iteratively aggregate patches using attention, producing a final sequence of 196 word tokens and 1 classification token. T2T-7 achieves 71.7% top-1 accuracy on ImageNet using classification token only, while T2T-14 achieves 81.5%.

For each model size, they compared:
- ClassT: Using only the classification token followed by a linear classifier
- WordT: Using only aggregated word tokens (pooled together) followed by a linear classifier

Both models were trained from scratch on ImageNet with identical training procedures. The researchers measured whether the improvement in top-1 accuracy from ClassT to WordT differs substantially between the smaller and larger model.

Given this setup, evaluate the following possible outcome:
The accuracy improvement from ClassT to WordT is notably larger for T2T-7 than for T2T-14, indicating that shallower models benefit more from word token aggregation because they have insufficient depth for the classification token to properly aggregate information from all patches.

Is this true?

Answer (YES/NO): YES